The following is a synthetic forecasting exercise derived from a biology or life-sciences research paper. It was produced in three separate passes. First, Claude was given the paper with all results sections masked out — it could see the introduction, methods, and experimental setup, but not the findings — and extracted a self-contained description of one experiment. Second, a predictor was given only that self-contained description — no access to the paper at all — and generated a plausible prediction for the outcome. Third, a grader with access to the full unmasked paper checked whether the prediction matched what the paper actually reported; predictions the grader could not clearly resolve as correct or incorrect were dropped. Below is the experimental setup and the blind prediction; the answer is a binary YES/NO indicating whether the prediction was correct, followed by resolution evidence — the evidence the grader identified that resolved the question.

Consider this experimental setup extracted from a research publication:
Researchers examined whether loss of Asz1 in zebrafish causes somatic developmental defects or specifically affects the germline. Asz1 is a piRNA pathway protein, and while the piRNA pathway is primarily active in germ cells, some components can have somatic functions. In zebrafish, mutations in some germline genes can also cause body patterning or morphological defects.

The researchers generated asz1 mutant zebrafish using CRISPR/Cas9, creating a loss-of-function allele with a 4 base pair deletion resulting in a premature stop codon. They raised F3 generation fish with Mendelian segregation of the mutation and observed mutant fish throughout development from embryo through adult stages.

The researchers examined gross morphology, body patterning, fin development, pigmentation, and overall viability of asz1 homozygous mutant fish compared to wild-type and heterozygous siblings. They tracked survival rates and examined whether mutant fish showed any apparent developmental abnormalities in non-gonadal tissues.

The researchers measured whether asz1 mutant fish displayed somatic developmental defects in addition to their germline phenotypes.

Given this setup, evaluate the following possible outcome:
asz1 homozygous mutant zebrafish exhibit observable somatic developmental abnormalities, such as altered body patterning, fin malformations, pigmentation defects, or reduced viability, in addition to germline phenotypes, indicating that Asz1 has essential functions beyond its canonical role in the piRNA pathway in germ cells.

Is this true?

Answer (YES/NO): NO